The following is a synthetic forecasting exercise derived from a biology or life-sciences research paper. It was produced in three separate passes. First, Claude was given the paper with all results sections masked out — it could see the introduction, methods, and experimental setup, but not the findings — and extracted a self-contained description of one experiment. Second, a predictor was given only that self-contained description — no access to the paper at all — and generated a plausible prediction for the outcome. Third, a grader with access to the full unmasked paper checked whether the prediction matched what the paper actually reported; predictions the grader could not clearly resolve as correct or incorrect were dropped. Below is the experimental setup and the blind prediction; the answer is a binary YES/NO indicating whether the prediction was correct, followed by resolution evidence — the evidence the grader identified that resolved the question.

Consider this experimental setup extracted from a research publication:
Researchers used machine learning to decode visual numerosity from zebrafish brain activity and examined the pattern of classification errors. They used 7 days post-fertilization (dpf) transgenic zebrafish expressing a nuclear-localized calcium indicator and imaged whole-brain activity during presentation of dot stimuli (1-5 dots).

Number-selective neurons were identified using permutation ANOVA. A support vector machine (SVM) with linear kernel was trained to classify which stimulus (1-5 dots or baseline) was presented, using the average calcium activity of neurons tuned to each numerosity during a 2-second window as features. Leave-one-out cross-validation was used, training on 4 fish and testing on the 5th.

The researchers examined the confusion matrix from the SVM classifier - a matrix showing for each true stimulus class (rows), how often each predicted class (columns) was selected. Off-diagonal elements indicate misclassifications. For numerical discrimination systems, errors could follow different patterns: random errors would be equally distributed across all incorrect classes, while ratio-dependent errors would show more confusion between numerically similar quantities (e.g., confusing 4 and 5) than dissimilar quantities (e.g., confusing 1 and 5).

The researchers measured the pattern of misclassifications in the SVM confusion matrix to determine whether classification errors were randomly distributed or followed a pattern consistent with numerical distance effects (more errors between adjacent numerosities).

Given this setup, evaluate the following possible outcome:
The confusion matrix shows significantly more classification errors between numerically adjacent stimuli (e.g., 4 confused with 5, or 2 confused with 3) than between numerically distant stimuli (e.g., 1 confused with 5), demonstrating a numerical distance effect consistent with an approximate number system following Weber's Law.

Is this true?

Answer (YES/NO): YES